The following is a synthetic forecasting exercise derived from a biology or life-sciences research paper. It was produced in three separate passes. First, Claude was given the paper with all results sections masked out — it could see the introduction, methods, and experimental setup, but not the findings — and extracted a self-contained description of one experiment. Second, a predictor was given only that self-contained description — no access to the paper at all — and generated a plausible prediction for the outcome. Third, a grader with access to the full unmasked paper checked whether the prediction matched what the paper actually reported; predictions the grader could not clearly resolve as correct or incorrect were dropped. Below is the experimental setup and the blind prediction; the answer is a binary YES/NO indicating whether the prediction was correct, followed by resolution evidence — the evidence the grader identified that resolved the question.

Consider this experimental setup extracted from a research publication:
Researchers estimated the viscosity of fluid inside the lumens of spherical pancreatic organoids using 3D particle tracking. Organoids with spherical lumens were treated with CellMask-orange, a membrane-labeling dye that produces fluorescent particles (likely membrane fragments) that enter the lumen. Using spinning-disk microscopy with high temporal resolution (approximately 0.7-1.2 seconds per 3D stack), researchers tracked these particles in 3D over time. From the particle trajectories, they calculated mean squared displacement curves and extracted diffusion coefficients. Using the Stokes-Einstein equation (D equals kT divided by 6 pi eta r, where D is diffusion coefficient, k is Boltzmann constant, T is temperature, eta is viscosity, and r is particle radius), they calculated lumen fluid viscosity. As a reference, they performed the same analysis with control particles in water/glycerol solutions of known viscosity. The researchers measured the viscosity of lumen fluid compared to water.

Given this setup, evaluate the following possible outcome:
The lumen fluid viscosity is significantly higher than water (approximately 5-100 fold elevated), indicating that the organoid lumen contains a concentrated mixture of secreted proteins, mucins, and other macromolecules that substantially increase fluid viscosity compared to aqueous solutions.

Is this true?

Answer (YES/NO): NO